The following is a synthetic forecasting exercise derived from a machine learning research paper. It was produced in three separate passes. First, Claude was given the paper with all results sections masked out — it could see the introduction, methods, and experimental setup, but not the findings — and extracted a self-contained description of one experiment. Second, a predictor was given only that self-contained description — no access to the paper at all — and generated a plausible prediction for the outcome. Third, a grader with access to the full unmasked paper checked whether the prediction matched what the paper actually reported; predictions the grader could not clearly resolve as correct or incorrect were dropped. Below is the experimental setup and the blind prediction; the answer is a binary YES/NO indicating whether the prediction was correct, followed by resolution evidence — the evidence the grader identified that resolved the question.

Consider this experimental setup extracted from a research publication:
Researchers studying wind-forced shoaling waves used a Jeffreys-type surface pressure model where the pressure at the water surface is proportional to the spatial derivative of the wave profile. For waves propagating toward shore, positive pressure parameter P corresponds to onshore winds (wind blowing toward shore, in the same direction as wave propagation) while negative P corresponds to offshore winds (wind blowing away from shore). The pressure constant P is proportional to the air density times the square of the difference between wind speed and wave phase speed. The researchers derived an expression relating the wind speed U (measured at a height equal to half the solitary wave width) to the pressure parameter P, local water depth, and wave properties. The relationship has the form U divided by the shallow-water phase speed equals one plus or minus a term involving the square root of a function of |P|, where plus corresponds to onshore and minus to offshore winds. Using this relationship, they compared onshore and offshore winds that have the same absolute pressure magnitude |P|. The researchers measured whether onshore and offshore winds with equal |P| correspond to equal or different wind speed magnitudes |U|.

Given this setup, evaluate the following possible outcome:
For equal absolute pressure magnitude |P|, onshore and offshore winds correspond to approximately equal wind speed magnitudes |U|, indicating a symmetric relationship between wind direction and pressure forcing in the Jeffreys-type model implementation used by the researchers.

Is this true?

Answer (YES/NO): NO